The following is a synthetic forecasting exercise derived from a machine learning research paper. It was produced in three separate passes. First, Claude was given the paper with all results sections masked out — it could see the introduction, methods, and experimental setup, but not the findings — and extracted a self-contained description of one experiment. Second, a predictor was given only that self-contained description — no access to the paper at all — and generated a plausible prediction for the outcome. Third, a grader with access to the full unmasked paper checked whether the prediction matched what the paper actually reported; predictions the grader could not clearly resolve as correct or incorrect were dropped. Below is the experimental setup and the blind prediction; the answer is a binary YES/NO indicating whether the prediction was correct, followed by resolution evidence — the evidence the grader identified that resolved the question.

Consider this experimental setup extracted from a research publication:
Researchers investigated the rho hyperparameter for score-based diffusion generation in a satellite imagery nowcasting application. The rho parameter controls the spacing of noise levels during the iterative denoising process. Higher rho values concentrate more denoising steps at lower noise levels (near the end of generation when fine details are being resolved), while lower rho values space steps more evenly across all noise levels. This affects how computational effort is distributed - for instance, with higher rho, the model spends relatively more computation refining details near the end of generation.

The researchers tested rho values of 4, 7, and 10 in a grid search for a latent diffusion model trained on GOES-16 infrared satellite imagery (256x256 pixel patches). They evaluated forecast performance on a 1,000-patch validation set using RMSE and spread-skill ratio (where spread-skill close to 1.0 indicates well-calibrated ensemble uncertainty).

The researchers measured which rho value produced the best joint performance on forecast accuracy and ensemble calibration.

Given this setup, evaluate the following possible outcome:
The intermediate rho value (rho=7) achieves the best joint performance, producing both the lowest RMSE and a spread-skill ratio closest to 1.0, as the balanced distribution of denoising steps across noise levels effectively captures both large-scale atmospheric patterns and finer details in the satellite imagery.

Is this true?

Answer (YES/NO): NO